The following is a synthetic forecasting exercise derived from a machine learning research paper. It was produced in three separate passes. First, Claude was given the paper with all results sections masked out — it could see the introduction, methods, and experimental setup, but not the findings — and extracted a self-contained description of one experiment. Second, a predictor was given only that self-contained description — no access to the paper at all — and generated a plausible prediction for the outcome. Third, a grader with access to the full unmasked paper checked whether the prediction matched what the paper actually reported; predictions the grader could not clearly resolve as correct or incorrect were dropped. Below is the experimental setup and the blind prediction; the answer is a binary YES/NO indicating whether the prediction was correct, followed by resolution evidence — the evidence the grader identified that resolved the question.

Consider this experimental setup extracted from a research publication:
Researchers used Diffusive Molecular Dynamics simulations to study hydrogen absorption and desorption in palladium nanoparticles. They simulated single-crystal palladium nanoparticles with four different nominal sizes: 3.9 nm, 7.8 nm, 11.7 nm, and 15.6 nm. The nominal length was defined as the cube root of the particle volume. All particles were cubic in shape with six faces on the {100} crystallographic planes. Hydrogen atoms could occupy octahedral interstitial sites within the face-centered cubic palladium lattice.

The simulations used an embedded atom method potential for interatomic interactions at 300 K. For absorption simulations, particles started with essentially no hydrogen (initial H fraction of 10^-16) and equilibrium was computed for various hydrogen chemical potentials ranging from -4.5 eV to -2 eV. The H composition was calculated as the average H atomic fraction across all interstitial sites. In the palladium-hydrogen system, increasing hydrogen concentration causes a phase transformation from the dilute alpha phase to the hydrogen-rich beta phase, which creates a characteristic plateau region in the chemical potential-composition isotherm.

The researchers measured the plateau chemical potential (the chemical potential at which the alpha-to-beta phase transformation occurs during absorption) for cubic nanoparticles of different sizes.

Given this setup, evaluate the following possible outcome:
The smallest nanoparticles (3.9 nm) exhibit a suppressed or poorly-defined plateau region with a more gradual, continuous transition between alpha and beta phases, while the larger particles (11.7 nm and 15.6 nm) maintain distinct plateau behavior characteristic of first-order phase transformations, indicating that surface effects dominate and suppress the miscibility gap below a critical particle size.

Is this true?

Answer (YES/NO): YES